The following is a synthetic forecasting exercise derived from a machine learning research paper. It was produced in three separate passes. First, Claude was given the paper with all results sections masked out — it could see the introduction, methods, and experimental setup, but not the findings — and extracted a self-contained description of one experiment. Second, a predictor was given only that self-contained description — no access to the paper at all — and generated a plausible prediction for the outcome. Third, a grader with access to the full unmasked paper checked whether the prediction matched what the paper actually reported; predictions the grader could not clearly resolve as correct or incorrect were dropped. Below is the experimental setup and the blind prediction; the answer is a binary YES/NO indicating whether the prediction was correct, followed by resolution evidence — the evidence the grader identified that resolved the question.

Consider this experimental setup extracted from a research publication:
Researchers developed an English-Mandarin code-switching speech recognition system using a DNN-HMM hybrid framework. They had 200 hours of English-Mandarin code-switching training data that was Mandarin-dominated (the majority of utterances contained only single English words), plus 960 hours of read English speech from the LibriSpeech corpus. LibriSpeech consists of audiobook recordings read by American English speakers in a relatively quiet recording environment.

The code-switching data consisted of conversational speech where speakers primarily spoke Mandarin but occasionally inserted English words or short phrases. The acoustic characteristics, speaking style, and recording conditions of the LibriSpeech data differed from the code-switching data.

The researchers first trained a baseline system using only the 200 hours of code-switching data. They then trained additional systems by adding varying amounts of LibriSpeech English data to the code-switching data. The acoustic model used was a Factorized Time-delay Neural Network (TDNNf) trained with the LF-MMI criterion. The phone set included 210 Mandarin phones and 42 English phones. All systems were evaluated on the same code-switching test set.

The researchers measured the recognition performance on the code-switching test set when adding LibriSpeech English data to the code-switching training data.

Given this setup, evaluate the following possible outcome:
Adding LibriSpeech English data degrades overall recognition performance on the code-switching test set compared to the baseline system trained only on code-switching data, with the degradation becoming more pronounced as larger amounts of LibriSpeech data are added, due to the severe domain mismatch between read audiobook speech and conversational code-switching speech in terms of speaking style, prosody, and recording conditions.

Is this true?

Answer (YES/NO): YES